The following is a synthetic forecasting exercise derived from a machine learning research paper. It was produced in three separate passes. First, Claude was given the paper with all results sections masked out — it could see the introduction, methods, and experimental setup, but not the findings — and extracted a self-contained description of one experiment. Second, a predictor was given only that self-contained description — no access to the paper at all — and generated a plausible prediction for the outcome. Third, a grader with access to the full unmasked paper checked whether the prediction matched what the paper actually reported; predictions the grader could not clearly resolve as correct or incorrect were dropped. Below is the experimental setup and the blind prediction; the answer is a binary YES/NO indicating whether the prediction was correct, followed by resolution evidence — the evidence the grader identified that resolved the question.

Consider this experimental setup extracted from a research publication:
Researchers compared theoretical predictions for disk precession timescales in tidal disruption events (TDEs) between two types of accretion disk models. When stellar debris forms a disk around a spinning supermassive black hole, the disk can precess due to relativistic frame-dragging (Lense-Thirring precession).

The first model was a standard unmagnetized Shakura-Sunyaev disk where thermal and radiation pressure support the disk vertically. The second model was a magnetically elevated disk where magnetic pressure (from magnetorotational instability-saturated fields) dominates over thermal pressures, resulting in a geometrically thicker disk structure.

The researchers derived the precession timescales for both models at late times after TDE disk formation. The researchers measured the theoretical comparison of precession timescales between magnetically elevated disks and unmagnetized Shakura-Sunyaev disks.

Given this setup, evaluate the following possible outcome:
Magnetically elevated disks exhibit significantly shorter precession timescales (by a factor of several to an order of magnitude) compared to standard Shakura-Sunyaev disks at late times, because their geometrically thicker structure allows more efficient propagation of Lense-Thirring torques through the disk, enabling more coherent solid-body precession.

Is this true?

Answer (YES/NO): NO